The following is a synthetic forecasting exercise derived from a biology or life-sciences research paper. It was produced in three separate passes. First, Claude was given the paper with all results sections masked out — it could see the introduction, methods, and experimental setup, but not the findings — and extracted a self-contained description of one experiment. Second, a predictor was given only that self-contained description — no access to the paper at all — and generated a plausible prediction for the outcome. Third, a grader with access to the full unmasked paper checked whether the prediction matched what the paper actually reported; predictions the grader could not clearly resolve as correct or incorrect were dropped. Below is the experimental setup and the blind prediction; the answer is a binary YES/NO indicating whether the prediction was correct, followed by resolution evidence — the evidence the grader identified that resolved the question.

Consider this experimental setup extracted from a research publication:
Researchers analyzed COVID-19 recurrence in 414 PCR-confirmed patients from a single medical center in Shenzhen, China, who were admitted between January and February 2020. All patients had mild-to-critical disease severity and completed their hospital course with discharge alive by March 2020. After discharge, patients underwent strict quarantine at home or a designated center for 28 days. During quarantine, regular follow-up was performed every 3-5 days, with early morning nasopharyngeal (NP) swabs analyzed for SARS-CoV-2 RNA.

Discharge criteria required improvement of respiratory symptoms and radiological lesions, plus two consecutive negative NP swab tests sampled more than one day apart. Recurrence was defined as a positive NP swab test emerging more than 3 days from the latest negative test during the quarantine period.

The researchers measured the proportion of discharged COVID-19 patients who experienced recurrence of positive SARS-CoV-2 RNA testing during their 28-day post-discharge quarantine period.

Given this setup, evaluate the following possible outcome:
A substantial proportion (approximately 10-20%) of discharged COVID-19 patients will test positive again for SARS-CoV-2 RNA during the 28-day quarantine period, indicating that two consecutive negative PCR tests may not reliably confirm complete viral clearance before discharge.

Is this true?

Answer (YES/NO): NO